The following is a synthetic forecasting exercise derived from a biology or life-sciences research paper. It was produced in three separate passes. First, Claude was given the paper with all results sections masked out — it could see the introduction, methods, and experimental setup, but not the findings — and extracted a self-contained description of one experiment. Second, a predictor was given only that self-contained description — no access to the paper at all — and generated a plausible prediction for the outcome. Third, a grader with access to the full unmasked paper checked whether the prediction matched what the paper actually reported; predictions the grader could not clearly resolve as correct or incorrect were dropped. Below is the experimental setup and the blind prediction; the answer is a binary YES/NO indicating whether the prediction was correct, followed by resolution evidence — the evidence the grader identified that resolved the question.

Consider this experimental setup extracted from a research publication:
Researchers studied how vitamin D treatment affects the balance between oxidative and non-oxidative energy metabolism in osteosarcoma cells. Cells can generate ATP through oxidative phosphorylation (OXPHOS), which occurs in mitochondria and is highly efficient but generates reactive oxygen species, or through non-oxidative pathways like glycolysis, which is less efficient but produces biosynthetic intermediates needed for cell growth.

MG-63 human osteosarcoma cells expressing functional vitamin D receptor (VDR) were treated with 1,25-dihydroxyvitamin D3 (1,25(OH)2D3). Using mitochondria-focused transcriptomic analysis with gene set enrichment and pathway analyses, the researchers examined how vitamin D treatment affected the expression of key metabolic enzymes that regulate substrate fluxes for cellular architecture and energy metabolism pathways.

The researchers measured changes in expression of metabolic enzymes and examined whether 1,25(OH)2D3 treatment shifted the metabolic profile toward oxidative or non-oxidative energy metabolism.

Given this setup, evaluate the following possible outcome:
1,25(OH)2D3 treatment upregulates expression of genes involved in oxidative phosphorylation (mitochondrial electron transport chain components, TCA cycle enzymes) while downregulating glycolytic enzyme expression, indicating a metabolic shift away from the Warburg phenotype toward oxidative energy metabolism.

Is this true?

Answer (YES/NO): NO